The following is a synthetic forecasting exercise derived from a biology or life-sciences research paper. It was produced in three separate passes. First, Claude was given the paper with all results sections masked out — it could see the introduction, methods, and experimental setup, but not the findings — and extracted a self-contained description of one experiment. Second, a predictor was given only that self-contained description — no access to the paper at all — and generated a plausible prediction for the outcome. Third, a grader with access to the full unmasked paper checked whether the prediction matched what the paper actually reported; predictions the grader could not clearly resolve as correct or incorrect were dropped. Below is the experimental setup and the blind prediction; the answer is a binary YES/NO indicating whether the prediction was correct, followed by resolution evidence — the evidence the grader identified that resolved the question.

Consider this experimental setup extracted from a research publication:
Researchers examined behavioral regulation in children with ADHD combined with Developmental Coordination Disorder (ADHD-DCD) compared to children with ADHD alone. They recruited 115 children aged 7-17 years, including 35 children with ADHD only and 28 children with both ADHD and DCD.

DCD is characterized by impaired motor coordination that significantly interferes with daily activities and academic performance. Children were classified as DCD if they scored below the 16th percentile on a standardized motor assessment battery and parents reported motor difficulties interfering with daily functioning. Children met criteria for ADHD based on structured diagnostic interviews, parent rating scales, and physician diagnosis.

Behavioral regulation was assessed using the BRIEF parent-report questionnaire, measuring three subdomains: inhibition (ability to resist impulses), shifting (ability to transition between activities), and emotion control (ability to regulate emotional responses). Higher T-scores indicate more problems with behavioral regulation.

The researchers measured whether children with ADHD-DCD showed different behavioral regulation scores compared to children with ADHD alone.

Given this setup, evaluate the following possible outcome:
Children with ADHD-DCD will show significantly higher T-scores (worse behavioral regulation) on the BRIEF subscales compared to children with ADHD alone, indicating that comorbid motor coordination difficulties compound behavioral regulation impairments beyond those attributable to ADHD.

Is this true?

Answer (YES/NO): NO